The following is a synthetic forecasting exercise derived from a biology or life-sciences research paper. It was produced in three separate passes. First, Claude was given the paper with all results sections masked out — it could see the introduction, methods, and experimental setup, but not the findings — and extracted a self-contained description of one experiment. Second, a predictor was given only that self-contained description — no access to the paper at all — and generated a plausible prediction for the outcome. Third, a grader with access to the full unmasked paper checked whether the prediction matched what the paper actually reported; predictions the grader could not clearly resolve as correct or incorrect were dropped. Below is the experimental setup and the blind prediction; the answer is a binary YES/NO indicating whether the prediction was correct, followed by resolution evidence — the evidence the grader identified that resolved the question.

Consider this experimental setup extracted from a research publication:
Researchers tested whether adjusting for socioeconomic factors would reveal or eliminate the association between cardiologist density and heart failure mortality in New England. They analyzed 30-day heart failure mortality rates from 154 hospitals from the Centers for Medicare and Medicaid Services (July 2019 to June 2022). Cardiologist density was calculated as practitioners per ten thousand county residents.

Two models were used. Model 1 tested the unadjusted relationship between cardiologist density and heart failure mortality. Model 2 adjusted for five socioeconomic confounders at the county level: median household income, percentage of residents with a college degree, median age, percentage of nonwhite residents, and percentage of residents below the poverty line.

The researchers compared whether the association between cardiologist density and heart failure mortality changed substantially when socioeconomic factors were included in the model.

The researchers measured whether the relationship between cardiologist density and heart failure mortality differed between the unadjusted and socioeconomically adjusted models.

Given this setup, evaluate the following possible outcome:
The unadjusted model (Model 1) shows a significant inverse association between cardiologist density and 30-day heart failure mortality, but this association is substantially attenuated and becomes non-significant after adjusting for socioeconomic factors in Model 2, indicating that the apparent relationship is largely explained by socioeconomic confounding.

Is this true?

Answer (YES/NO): YES